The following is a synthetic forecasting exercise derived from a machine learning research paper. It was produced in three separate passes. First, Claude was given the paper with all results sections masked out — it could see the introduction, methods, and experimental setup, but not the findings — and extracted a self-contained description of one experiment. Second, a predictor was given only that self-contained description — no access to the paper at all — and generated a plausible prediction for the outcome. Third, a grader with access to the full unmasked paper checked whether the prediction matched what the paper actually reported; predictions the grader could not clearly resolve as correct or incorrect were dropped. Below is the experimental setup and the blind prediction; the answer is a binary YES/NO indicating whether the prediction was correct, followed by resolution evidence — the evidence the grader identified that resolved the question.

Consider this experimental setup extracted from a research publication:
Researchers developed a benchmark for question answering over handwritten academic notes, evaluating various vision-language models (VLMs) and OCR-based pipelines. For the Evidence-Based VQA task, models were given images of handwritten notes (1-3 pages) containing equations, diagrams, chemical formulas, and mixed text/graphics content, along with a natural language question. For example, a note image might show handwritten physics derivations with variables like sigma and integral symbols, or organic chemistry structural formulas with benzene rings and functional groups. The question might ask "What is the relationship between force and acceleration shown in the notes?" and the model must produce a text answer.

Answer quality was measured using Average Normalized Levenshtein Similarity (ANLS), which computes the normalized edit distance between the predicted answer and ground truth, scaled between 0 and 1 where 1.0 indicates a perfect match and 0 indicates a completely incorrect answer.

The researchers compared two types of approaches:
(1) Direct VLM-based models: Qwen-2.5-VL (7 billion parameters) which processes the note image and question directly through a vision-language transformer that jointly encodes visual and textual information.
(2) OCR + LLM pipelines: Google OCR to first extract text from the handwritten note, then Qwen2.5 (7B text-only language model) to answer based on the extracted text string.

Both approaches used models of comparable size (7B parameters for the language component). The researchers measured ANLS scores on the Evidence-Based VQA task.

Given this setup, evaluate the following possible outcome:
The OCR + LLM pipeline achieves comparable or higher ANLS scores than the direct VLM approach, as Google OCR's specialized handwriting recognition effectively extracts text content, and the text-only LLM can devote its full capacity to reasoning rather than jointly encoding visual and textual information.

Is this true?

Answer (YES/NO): NO